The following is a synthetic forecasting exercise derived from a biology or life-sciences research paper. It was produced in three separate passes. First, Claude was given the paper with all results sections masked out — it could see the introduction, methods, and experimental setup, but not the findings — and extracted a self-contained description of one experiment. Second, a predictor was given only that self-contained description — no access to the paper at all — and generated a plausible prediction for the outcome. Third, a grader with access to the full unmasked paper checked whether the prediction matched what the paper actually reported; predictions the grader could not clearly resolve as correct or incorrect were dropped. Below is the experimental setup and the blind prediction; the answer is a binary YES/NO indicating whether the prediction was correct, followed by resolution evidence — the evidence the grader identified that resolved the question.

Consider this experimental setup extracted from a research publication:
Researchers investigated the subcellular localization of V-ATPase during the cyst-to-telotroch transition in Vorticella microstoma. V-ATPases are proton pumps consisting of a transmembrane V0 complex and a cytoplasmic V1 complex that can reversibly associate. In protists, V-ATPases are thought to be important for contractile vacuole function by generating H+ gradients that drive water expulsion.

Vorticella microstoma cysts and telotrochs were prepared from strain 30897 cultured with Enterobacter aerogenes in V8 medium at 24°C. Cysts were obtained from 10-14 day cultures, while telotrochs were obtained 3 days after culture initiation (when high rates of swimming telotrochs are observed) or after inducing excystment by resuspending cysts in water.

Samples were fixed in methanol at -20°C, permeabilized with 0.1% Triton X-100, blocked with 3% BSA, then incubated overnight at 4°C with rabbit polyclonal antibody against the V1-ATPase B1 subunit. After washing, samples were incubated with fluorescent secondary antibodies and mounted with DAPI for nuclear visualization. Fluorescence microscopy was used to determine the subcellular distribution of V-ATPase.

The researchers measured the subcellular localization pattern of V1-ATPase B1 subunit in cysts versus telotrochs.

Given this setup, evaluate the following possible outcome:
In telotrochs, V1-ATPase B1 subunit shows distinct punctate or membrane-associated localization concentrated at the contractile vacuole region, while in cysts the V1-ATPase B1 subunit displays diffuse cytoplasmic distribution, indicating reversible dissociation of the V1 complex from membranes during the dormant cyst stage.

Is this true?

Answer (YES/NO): NO